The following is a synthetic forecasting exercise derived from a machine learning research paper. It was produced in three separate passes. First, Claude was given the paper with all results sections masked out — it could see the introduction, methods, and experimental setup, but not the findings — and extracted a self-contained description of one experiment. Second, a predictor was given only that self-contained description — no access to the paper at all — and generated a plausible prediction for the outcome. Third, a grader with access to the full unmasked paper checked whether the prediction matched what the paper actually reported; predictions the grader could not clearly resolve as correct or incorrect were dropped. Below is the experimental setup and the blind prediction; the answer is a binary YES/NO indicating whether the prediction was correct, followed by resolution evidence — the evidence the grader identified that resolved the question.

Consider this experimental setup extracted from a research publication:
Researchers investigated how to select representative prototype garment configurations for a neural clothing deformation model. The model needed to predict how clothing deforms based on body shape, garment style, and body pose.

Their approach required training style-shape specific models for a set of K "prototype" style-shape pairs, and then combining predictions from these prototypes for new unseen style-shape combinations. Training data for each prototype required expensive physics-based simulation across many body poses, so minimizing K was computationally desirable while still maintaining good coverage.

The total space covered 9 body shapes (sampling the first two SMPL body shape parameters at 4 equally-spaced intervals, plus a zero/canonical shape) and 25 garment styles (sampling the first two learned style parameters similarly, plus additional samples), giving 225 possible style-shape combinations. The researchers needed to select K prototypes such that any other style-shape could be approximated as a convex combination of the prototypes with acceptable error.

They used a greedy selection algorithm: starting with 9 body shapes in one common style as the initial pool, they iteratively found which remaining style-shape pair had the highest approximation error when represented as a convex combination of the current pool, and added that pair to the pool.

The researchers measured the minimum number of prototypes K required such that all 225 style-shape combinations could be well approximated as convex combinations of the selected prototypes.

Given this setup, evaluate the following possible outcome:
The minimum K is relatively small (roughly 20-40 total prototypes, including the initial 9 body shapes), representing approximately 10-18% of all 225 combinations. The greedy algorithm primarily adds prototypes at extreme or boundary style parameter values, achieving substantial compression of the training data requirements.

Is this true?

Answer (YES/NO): NO